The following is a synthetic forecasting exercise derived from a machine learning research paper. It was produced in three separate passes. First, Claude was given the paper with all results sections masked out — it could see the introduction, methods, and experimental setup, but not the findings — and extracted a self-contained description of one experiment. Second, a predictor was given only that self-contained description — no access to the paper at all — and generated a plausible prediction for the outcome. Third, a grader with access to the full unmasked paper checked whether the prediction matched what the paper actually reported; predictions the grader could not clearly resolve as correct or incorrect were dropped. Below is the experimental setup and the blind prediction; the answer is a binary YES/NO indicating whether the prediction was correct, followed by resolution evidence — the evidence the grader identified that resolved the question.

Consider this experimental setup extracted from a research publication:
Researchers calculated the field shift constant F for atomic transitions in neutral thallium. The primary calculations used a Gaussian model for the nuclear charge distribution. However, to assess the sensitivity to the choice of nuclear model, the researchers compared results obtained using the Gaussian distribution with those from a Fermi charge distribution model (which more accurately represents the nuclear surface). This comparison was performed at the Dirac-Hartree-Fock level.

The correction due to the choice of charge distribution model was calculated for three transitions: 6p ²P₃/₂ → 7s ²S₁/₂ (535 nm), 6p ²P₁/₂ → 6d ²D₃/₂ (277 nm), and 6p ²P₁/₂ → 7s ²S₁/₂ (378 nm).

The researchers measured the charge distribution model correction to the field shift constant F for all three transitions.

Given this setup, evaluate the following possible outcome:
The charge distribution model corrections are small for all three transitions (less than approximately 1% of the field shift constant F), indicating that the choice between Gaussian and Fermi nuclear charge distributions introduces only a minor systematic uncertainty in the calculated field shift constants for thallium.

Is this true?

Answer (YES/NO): NO